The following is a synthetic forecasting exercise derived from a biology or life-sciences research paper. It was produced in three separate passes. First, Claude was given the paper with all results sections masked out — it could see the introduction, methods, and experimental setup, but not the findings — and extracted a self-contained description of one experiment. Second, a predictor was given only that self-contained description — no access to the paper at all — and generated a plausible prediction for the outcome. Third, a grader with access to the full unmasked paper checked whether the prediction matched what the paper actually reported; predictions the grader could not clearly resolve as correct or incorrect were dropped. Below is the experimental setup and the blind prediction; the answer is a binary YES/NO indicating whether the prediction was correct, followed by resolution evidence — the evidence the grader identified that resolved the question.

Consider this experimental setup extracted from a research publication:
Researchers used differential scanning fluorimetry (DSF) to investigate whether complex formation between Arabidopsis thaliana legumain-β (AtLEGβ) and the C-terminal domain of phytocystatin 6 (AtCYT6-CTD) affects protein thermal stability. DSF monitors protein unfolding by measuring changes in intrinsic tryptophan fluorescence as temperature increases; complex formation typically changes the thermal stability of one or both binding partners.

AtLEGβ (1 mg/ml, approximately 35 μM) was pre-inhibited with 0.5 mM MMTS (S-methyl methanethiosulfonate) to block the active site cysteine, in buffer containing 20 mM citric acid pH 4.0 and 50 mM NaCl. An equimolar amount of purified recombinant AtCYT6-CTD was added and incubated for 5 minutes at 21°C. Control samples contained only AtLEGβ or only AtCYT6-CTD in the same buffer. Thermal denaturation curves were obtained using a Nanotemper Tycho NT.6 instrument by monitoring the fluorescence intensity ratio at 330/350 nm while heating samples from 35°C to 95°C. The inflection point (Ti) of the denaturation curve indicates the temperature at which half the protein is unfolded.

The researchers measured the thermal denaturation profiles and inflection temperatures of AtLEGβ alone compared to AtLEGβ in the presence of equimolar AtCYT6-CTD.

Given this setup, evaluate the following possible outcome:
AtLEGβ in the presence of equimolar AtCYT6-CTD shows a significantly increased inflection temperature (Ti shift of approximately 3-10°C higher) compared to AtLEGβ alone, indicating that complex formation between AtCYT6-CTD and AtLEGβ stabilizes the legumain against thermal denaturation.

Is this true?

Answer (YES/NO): YES